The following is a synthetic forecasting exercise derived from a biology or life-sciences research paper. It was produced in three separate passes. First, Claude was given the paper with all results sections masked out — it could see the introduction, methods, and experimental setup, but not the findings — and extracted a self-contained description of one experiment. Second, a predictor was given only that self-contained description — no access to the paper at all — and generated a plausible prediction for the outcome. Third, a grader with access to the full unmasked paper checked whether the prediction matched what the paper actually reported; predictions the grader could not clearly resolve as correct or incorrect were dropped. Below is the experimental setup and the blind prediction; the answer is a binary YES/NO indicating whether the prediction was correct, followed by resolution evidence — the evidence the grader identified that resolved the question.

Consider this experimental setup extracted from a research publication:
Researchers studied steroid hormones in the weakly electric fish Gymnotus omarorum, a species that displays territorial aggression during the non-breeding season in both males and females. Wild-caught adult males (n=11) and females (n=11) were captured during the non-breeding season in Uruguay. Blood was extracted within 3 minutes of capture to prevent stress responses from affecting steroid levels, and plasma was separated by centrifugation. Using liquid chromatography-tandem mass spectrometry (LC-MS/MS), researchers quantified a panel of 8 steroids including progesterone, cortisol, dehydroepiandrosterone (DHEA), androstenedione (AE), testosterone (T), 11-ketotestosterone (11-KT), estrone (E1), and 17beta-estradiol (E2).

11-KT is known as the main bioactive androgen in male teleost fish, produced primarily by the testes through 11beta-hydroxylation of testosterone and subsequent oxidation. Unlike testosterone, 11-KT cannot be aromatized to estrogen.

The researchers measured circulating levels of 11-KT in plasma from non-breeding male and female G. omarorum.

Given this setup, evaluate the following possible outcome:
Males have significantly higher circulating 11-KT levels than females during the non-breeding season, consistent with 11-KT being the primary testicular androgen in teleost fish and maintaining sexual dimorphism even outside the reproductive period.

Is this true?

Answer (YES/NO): YES